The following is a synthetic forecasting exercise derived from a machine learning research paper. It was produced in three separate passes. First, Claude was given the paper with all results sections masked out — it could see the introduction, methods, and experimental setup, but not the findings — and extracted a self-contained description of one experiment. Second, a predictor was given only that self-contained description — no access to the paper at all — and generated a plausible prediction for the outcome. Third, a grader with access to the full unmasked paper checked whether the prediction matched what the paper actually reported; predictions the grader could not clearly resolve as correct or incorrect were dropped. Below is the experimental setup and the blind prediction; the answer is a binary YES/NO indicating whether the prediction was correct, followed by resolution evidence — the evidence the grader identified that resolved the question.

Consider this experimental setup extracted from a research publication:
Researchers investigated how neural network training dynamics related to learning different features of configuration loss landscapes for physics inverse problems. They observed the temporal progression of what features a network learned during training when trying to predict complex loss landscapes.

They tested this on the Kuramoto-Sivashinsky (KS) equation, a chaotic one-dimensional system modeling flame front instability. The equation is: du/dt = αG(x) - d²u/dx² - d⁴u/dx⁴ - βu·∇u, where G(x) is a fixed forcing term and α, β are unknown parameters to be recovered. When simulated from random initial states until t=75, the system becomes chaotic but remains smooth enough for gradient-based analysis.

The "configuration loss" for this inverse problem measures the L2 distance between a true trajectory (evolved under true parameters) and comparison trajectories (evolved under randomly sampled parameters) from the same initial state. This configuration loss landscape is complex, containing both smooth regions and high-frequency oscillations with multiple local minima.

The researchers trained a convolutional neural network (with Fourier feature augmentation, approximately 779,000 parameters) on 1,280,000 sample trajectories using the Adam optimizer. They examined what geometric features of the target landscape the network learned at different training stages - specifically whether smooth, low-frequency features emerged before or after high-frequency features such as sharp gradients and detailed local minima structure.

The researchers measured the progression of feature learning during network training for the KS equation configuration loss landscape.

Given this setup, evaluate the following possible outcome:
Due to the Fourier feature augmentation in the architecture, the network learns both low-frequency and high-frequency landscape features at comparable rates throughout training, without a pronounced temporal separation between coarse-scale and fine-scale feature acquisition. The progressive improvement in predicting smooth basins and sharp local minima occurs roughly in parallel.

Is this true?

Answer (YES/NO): NO